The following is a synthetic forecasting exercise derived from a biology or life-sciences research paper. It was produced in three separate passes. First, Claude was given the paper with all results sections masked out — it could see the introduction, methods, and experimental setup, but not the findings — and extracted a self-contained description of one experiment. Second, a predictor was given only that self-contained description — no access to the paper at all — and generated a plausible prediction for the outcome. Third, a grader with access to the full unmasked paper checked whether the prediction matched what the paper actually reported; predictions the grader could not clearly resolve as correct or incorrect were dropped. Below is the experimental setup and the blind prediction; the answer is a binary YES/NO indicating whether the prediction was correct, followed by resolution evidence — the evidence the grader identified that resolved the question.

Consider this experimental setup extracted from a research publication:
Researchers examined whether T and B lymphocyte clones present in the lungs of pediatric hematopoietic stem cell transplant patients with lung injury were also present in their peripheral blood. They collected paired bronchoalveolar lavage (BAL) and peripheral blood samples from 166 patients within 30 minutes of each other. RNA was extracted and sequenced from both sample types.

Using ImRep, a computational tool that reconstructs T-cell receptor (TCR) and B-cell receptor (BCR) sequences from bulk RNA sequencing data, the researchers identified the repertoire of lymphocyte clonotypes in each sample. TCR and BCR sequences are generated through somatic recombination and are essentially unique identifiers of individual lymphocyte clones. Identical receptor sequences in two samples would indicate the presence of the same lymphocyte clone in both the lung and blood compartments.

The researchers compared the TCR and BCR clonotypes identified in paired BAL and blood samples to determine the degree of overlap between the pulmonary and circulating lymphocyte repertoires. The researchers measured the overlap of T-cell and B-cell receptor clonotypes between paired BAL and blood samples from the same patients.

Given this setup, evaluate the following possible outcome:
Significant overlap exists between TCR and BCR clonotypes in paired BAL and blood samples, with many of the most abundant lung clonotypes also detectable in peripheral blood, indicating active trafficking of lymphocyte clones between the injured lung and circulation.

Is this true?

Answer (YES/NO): NO